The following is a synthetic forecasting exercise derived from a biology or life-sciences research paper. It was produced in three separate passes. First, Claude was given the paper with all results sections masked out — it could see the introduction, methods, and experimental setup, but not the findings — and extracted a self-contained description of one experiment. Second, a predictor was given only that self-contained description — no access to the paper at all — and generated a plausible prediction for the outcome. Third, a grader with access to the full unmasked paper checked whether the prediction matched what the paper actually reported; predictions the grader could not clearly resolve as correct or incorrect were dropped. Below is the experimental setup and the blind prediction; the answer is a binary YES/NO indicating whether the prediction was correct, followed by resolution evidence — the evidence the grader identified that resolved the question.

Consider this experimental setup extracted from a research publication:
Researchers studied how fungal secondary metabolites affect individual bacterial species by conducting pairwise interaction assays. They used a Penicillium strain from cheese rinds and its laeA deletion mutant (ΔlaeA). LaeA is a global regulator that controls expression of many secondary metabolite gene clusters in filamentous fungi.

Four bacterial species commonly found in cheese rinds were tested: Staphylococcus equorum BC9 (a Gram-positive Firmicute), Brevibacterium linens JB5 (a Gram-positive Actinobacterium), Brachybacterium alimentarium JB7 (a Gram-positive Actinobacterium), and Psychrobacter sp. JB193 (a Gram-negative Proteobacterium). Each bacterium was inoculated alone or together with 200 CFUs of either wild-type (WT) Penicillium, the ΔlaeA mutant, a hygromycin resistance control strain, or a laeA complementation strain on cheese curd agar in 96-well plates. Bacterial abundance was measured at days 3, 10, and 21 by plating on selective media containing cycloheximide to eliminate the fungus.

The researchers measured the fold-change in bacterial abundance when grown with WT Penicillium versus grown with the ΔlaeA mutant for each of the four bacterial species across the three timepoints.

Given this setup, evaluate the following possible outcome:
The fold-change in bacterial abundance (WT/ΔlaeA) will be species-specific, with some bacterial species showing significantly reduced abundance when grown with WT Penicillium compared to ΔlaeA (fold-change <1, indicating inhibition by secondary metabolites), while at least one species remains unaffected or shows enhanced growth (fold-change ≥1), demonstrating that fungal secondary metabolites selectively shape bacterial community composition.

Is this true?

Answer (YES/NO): NO